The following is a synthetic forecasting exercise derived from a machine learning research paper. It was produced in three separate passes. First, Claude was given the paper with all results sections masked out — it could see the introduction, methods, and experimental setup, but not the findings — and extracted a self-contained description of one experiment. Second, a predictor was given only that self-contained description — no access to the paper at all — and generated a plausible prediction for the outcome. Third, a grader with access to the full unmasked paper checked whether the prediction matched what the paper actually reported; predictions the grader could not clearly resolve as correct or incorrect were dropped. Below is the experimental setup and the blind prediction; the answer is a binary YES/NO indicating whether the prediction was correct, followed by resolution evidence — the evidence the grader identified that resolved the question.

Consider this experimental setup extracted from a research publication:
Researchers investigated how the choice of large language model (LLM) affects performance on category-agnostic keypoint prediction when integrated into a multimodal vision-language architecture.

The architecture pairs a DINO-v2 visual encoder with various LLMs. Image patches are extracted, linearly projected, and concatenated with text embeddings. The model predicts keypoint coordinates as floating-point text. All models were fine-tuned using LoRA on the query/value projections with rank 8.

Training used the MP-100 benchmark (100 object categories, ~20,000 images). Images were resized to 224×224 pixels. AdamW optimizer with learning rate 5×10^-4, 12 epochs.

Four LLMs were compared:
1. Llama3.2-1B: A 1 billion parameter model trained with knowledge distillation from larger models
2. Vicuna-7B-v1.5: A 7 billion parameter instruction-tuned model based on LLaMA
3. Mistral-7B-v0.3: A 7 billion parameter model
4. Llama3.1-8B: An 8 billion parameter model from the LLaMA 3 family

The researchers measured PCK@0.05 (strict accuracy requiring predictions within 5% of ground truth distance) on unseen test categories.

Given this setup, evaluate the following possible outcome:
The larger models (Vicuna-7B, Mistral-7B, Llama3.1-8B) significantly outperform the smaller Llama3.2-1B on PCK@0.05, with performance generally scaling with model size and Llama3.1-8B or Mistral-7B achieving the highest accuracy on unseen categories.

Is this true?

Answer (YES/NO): NO